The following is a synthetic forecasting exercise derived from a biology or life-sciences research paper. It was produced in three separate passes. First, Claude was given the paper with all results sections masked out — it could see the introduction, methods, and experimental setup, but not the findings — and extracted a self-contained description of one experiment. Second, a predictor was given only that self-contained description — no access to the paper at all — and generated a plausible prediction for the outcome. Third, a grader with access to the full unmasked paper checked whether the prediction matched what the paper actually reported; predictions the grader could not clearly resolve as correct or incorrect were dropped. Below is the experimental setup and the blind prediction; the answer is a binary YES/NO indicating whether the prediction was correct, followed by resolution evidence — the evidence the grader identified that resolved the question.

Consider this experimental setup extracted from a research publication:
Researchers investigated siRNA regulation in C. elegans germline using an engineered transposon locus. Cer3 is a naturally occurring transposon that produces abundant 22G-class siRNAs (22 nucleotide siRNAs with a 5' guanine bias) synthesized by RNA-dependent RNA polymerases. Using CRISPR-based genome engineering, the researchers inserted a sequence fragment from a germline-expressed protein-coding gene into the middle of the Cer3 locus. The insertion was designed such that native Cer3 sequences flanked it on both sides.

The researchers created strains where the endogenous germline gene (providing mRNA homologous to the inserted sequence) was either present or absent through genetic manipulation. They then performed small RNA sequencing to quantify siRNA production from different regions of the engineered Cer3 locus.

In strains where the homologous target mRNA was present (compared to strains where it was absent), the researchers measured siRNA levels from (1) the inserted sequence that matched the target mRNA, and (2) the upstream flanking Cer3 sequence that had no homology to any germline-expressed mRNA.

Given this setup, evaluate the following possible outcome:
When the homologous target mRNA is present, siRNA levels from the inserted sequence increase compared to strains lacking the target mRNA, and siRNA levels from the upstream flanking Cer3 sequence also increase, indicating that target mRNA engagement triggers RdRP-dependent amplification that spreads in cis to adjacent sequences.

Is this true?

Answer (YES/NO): NO